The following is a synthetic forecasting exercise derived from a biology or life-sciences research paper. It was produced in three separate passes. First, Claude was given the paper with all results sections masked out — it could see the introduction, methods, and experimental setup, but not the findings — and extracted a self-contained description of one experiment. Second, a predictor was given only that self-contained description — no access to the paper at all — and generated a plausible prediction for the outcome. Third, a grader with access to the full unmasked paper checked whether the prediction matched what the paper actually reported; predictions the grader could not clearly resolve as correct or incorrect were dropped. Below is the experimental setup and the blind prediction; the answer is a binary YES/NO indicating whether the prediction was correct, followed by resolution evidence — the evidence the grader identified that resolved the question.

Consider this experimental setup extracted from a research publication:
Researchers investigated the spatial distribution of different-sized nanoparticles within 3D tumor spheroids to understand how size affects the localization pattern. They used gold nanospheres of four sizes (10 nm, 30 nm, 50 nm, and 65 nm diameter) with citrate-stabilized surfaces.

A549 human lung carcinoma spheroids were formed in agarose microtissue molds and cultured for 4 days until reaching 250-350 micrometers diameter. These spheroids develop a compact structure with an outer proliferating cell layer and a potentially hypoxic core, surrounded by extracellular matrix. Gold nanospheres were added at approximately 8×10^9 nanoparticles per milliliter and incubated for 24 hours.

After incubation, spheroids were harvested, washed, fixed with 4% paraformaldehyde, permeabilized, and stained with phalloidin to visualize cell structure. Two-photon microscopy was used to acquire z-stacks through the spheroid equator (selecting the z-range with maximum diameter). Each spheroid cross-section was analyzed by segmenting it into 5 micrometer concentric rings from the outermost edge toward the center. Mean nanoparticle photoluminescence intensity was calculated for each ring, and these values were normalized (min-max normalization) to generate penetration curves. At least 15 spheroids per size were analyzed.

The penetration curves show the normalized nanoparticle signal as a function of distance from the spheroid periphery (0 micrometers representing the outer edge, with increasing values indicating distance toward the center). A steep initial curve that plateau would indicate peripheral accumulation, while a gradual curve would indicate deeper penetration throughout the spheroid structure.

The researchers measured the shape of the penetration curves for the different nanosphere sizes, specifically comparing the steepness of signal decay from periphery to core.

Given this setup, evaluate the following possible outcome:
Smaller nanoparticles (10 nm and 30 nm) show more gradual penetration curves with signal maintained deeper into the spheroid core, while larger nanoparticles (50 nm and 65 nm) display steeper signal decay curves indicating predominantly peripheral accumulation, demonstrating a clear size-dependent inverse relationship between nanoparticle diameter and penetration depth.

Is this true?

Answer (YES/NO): NO